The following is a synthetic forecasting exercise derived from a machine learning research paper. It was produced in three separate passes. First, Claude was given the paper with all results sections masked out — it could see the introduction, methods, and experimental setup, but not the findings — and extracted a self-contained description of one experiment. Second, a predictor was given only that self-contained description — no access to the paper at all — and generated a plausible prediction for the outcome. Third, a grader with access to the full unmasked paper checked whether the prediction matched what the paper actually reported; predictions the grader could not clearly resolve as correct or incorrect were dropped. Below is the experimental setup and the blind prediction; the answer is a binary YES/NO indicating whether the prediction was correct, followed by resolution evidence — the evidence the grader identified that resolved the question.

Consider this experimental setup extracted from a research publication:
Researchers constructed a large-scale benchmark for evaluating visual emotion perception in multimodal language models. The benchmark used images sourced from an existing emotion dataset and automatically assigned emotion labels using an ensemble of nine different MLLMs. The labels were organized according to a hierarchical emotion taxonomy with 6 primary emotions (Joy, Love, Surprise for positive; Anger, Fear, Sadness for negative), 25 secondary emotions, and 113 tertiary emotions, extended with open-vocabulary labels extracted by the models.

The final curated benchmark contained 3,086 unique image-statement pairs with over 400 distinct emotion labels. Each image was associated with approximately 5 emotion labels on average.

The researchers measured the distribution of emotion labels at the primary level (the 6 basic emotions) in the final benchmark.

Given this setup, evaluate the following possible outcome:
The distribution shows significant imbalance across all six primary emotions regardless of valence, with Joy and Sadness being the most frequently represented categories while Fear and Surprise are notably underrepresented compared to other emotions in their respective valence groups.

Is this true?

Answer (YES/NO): NO